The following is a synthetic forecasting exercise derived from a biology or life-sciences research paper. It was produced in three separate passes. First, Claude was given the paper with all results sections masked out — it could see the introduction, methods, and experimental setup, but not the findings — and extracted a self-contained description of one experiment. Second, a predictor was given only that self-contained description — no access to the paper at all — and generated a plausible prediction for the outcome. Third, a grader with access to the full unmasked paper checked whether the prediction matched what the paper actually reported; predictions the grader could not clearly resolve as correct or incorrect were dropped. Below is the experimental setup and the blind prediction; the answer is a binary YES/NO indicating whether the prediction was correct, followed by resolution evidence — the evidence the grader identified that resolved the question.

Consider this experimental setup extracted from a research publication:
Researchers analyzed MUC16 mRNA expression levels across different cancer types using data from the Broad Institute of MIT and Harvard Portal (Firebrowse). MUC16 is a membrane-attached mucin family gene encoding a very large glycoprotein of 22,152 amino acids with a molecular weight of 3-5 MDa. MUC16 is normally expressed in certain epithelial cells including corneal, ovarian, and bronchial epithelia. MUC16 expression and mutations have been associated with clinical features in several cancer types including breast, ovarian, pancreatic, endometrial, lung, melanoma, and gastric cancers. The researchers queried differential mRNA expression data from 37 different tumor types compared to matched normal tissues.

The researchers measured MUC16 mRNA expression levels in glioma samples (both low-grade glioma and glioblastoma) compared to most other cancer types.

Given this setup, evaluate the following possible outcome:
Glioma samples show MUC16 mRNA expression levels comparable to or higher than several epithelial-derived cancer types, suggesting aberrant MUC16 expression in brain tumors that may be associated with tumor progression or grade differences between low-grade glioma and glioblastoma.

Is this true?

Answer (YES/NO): NO